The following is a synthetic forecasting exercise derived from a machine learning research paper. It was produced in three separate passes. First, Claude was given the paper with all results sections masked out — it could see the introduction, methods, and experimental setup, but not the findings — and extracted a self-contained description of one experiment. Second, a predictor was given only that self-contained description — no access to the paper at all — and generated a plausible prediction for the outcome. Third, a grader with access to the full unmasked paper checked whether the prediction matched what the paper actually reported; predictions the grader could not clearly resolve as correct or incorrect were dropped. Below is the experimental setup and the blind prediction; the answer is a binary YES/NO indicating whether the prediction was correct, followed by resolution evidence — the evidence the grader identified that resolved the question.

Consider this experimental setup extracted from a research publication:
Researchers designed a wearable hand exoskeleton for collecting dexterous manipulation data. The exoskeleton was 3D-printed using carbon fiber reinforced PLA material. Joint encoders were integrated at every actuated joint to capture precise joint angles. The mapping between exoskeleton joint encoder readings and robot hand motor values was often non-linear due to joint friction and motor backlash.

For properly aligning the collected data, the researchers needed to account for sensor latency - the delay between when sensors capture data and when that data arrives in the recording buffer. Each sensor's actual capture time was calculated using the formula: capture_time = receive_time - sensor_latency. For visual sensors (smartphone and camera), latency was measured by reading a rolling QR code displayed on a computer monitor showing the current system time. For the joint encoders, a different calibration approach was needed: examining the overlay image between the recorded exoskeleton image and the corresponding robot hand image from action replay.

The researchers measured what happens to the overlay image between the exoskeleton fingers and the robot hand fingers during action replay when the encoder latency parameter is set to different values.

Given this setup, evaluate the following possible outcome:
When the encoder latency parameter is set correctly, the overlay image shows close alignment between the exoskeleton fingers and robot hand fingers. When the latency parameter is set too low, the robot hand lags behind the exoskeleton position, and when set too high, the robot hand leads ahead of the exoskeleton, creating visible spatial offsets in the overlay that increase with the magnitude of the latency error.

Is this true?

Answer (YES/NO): YES